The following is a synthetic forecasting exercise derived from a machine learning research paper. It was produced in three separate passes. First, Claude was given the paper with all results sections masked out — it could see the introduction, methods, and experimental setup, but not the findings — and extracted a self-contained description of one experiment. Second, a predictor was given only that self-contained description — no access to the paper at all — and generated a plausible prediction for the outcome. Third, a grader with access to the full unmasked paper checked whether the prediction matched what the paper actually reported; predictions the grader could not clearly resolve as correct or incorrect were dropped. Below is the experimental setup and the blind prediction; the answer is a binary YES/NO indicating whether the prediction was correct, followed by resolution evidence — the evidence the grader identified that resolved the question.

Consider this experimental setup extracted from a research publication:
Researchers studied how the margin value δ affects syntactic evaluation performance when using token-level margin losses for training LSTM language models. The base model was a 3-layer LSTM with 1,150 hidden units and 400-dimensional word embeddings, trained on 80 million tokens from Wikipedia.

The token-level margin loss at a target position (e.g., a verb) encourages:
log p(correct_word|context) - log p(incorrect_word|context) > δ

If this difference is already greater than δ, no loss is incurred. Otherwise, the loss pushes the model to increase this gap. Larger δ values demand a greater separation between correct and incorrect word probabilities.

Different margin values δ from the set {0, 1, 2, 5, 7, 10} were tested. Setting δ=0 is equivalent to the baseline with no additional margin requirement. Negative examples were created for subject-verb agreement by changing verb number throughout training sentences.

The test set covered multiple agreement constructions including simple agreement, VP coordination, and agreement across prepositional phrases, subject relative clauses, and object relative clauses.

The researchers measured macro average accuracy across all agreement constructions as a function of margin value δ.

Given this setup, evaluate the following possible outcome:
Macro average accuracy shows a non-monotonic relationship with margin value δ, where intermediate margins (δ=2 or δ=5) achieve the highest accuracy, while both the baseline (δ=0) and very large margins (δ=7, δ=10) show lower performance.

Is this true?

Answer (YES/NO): NO